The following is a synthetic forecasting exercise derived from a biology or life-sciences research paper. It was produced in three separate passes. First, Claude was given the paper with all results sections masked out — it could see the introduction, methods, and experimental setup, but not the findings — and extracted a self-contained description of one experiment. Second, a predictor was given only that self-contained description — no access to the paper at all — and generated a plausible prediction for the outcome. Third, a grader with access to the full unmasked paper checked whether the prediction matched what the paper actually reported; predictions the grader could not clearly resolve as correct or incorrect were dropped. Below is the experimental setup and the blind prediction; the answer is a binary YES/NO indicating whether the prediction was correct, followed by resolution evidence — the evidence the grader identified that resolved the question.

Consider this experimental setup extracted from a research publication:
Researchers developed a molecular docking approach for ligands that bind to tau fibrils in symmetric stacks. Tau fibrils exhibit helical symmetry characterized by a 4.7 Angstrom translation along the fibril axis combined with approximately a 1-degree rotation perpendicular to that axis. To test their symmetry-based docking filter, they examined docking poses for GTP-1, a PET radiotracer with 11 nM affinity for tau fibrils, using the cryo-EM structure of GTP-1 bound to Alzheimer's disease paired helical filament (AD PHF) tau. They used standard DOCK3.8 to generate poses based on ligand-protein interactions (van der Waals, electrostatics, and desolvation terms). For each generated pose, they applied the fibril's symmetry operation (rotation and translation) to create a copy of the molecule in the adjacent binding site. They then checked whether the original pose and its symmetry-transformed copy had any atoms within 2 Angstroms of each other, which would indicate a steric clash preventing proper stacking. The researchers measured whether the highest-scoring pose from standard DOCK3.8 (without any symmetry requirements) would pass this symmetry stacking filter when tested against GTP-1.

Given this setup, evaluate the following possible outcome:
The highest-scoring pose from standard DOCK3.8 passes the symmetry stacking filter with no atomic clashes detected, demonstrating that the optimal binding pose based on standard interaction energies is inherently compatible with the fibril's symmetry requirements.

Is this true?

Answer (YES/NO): NO